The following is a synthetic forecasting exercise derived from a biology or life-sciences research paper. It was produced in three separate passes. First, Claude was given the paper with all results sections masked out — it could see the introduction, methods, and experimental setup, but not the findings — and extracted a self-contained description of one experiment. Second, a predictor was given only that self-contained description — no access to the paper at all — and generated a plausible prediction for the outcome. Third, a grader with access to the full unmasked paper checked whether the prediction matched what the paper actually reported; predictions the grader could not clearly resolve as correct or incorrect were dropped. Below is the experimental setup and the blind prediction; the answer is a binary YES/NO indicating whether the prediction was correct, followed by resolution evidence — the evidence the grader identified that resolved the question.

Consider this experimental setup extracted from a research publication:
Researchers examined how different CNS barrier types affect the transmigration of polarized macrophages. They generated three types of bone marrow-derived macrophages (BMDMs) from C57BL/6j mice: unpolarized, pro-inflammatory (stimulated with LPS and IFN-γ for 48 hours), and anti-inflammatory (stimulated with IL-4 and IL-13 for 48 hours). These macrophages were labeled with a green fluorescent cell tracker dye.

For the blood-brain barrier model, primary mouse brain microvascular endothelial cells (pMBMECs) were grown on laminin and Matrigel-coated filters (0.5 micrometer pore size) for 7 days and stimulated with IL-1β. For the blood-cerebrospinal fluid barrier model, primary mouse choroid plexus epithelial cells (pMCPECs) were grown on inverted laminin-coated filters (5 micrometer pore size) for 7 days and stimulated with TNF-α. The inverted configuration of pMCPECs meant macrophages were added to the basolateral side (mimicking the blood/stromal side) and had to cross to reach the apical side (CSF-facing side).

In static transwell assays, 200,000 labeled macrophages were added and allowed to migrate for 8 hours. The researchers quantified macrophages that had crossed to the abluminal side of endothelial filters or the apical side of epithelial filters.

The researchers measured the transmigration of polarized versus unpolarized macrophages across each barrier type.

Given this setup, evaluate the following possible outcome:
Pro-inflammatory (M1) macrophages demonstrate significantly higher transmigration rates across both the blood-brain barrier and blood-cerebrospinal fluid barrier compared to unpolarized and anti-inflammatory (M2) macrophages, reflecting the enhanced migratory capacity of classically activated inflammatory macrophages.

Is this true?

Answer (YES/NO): NO